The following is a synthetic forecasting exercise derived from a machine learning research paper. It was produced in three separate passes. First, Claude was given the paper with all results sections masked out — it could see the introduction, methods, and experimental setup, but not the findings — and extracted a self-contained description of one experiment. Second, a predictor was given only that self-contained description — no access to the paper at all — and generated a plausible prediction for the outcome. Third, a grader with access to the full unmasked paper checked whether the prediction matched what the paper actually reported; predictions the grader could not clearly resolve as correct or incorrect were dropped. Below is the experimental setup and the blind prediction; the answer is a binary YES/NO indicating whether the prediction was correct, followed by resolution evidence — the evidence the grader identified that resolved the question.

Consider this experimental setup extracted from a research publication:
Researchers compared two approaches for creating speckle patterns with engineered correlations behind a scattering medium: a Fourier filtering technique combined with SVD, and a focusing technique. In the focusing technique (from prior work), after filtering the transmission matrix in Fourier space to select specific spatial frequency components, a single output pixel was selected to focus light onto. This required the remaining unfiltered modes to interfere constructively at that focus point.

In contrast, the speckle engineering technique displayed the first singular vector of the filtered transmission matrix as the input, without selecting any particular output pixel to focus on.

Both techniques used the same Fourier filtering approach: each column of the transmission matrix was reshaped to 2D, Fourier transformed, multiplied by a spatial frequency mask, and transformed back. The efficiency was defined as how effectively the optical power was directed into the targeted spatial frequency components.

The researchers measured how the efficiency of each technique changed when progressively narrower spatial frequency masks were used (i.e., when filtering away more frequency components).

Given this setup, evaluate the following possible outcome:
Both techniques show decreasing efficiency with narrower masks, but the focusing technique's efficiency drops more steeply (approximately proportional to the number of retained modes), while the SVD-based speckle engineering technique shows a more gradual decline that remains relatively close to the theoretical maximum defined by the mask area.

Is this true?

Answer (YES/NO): NO